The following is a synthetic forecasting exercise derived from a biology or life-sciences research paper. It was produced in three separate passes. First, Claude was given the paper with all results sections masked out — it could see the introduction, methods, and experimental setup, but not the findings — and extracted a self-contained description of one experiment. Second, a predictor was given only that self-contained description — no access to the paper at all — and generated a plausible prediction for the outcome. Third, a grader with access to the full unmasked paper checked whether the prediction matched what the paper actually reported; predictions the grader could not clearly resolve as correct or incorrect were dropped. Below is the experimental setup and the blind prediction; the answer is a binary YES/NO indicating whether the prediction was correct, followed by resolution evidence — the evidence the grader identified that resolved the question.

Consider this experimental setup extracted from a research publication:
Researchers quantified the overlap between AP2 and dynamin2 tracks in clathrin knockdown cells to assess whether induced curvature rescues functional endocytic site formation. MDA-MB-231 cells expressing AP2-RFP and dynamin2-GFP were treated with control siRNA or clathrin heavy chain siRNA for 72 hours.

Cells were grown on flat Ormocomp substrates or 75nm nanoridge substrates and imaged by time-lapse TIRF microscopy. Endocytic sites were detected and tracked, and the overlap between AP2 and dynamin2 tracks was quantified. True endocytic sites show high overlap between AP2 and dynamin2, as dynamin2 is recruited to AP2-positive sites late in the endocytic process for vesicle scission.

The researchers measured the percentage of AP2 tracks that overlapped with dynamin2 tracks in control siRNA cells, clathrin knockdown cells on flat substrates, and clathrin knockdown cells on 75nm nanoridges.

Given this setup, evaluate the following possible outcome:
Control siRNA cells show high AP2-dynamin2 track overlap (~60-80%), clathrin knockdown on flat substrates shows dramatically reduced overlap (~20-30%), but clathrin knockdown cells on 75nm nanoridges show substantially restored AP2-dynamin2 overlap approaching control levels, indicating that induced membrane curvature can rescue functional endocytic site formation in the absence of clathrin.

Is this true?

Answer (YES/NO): NO